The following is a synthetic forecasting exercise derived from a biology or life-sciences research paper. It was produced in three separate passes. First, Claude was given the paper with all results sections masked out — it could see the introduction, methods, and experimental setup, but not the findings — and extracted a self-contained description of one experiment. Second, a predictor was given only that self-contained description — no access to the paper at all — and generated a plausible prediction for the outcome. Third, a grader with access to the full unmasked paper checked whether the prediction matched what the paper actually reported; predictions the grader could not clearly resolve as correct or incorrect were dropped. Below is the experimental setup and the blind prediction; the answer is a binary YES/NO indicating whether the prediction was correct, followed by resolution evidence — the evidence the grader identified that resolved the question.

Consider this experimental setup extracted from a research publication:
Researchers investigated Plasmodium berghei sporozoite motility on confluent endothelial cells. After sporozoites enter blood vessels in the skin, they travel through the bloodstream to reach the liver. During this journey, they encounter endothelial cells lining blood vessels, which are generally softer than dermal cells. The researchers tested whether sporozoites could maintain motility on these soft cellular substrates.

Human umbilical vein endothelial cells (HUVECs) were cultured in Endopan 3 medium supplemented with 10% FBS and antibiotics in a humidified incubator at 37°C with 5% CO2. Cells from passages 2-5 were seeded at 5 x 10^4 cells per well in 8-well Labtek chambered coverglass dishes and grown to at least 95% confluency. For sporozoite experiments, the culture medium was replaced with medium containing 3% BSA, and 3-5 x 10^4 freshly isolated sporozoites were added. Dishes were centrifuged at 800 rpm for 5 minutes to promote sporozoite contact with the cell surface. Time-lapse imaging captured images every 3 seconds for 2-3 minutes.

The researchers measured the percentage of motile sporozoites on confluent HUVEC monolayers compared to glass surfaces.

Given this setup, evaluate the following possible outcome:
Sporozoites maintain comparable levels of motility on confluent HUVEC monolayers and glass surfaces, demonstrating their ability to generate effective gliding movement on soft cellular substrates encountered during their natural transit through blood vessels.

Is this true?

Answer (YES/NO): NO